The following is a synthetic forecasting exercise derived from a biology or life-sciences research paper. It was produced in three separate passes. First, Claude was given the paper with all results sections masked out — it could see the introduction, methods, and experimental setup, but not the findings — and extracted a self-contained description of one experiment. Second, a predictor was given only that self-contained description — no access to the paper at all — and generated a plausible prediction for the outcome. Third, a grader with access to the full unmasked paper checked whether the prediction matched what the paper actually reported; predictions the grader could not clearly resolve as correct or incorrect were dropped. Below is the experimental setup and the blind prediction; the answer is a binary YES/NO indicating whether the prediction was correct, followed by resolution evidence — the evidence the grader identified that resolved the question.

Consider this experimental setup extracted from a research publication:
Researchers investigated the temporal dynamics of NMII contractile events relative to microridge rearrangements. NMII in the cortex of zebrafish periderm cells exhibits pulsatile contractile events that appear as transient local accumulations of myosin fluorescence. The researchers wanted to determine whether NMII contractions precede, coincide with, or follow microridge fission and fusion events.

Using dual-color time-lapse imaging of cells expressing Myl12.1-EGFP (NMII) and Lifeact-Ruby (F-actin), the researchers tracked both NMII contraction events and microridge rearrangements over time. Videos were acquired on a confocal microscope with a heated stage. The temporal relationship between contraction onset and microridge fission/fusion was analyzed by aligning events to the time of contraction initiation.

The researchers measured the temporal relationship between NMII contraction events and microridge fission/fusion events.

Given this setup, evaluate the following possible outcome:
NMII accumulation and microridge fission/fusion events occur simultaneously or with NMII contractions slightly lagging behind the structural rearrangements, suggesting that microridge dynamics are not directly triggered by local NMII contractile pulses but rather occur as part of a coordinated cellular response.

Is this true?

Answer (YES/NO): NO